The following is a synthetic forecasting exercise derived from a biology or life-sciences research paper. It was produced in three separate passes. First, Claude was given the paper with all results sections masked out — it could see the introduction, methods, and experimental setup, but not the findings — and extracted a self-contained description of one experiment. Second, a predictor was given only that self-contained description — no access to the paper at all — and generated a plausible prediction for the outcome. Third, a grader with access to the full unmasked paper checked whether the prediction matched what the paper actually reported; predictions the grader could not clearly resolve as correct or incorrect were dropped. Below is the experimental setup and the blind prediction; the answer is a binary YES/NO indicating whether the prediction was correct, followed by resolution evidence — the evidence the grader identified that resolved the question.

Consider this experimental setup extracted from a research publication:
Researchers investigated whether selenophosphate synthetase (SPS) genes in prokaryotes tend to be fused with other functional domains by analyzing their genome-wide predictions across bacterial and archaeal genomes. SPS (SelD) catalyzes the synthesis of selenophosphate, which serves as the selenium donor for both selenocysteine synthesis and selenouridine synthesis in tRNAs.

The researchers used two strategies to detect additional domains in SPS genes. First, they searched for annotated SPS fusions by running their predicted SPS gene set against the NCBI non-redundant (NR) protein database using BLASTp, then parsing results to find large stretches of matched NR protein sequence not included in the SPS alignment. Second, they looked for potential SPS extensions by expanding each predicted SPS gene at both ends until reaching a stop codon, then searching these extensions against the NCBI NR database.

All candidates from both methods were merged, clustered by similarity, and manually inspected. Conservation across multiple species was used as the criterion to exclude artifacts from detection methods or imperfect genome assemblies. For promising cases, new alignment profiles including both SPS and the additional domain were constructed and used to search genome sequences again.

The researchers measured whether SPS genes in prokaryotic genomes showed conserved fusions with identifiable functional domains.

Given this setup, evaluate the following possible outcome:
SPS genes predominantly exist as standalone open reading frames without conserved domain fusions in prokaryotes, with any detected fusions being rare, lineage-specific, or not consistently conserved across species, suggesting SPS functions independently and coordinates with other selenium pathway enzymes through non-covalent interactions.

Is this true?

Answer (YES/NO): NO